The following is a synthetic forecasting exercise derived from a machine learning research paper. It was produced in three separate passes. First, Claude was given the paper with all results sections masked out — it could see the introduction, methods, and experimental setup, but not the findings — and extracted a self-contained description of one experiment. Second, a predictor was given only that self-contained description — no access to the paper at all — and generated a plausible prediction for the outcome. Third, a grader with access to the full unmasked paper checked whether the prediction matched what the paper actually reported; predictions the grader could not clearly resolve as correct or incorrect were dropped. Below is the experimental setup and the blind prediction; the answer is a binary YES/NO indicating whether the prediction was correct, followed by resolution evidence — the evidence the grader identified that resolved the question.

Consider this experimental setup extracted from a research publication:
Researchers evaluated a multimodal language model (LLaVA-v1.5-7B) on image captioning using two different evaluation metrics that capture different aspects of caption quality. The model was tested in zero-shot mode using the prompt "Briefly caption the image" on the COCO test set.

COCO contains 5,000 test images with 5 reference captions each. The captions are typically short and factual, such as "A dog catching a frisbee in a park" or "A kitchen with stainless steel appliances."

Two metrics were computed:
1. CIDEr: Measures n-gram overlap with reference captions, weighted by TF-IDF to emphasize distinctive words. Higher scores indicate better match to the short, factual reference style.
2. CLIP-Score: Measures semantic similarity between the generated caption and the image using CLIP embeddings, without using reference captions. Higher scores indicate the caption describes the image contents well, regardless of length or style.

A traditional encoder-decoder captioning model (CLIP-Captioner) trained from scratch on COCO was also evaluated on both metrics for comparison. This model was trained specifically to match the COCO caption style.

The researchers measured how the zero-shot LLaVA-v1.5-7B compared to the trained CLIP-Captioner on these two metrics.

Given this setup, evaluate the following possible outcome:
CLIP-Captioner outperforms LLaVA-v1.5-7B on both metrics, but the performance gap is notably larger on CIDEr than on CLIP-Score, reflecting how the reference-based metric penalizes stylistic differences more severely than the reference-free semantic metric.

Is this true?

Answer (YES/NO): NO